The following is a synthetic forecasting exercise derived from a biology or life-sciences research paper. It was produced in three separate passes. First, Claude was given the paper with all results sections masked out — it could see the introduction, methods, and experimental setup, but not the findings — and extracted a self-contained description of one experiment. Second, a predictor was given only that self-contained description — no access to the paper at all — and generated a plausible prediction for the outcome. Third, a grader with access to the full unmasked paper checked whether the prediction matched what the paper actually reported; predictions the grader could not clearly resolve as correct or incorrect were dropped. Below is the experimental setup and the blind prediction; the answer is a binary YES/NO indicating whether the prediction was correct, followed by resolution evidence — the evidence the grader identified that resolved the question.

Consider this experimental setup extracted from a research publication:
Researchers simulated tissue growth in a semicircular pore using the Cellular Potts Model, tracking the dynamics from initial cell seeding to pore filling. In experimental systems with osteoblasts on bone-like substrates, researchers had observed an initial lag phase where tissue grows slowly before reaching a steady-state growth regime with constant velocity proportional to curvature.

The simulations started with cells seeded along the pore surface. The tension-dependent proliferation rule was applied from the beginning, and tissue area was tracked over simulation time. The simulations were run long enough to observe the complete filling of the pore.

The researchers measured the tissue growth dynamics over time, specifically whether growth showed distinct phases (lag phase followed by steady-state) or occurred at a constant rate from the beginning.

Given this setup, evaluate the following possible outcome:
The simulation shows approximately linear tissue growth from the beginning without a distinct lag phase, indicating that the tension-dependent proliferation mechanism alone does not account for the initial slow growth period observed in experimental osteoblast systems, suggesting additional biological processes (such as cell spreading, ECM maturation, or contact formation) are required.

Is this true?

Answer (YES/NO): NO